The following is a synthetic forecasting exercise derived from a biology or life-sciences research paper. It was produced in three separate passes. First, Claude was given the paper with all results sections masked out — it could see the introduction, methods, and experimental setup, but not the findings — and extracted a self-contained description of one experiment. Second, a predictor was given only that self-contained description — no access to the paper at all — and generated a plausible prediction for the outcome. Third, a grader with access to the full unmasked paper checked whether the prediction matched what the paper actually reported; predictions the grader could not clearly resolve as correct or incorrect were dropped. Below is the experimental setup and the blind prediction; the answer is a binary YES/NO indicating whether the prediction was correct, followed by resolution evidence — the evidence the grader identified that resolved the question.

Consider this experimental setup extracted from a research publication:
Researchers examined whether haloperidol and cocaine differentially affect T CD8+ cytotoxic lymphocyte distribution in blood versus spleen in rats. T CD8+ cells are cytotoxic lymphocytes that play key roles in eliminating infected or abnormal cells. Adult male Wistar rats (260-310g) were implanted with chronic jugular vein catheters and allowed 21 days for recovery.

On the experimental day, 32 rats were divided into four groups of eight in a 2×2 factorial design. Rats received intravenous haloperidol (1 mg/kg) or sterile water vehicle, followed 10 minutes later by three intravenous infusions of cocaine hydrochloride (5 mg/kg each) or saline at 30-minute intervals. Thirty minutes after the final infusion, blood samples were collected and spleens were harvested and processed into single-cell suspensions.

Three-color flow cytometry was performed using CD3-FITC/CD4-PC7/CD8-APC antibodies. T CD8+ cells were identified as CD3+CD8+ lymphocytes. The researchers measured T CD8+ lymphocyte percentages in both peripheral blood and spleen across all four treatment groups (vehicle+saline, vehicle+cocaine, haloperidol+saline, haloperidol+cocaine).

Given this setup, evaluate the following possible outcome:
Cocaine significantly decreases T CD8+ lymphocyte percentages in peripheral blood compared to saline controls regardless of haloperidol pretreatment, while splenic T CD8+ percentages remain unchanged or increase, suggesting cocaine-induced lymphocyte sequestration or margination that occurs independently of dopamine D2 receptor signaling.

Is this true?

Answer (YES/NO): NO